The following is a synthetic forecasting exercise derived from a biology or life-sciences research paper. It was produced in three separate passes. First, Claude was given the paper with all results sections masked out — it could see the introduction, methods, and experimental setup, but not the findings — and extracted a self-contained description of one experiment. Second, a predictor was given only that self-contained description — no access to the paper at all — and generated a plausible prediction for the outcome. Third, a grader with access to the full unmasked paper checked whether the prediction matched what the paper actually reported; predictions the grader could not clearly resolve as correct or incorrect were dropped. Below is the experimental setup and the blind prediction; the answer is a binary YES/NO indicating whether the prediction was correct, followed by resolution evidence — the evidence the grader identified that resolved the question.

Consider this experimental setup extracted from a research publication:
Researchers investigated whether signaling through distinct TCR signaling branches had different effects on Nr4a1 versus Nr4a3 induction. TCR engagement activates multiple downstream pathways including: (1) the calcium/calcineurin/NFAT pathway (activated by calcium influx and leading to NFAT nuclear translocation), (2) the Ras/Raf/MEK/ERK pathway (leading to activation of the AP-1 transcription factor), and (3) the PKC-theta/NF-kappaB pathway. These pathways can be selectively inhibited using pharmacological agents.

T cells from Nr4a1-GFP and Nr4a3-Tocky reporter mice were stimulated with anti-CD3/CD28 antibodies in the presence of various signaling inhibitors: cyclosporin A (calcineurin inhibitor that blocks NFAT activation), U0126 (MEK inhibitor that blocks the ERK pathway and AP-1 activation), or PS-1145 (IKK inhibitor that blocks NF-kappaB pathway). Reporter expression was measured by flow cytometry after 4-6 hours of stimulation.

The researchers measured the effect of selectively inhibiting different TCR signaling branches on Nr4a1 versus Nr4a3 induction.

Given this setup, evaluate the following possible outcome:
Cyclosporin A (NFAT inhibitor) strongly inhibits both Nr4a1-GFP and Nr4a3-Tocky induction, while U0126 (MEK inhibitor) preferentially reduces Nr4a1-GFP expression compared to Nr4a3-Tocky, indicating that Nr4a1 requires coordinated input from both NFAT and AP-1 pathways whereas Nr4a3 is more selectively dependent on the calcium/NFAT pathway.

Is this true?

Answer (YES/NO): NO